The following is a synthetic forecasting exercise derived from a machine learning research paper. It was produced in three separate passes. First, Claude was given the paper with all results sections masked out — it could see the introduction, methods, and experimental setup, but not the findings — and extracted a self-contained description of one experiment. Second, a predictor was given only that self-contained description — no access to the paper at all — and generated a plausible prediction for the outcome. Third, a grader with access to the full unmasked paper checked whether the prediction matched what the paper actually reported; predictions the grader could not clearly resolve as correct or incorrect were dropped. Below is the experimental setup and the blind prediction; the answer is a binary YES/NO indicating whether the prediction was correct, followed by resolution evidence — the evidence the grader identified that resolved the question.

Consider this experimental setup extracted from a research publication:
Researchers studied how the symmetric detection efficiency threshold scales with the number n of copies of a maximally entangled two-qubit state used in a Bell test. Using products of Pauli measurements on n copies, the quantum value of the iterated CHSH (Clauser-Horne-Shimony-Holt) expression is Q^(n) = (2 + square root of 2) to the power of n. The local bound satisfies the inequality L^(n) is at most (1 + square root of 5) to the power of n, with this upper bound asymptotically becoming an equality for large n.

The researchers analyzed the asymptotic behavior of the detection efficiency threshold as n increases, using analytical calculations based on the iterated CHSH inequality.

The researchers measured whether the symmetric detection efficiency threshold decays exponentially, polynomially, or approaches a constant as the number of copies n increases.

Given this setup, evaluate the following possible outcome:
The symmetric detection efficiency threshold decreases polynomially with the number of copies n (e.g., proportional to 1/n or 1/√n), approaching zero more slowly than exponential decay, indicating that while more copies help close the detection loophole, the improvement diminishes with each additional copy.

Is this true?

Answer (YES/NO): NO